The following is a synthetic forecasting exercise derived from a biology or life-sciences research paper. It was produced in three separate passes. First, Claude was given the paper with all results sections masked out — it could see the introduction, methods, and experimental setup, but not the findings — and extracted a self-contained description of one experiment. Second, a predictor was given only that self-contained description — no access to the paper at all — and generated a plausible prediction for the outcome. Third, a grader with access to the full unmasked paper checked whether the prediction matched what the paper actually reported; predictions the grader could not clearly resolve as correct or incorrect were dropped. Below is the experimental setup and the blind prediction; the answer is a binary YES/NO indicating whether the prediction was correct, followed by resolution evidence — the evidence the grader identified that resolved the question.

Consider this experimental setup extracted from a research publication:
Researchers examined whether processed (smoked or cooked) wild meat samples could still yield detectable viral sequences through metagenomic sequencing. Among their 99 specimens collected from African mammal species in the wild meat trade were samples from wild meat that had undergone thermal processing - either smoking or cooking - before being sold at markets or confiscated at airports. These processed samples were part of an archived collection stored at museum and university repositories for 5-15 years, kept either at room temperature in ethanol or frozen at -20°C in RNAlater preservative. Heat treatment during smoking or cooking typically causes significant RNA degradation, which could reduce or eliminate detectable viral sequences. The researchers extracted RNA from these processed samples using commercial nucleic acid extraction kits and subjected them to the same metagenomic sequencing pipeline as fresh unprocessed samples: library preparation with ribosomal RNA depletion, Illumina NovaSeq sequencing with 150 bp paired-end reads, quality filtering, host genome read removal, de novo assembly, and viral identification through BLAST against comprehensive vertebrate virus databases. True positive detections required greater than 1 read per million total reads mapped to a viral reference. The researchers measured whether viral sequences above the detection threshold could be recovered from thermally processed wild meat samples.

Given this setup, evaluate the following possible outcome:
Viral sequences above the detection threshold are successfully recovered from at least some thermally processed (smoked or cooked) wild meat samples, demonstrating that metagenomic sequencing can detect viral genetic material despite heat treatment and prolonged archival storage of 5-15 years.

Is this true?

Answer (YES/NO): YES